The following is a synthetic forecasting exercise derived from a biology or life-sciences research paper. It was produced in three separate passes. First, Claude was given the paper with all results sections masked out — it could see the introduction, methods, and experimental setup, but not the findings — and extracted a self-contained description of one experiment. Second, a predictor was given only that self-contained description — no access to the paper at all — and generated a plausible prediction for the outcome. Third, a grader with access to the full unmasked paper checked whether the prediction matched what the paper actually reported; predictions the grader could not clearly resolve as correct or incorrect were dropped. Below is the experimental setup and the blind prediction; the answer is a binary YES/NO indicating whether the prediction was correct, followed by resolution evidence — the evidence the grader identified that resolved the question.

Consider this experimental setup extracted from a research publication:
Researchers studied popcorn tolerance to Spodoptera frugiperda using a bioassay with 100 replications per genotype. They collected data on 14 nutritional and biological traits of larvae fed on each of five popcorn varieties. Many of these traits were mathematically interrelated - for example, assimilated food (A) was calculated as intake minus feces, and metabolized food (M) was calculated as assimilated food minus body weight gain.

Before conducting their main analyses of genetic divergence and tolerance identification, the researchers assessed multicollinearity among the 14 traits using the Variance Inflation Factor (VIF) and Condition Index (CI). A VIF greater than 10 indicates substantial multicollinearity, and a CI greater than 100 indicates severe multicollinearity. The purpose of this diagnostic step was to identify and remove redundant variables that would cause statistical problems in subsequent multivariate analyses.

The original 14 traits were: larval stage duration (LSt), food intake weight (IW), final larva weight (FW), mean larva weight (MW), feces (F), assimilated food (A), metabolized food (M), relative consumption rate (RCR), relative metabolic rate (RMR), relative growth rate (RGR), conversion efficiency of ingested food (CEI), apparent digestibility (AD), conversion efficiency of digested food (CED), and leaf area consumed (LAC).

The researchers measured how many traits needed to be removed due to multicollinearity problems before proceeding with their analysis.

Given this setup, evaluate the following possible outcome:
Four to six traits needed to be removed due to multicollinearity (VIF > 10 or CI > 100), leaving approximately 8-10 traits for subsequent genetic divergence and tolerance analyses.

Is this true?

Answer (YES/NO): NO